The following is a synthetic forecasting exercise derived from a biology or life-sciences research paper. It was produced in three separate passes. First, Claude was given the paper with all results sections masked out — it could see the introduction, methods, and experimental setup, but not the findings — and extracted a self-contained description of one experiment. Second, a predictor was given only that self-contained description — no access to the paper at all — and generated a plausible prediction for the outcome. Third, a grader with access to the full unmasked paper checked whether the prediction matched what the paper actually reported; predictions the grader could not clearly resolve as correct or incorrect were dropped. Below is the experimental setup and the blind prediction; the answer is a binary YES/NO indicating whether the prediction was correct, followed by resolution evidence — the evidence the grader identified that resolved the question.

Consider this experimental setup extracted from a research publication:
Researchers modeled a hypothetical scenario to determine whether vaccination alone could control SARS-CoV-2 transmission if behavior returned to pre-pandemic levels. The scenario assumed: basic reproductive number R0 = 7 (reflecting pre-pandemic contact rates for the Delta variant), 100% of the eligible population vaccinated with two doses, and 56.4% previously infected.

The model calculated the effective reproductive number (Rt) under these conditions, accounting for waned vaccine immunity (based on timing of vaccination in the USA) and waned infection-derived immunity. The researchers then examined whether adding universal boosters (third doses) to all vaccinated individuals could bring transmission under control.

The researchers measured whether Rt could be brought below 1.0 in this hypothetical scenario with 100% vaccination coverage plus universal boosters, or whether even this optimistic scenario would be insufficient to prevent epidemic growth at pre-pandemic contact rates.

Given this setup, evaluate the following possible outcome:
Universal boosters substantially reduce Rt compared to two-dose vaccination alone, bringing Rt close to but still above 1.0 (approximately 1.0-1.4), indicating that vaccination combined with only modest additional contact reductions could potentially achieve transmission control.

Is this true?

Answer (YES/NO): NO